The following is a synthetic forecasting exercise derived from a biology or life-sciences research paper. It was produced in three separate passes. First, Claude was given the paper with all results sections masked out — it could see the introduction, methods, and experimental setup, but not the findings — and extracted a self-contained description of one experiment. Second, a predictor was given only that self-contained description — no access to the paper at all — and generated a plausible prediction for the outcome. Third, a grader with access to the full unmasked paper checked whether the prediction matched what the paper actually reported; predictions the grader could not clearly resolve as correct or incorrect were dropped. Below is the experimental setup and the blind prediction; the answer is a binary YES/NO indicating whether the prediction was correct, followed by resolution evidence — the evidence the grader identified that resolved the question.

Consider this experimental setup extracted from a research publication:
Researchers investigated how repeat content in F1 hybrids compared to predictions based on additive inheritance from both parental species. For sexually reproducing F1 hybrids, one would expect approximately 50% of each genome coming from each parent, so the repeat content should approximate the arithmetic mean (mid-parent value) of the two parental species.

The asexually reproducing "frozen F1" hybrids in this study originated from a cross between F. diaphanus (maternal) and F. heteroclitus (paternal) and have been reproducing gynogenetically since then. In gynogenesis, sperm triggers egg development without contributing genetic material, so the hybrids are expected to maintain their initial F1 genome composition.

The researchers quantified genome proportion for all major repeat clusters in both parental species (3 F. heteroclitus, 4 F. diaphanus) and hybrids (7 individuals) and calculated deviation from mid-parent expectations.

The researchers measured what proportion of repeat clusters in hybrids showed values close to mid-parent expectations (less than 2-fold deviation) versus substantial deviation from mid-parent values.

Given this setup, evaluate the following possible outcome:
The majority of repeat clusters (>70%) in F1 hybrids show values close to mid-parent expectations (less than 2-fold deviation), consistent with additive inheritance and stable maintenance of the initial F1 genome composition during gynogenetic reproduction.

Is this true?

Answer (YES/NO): YES